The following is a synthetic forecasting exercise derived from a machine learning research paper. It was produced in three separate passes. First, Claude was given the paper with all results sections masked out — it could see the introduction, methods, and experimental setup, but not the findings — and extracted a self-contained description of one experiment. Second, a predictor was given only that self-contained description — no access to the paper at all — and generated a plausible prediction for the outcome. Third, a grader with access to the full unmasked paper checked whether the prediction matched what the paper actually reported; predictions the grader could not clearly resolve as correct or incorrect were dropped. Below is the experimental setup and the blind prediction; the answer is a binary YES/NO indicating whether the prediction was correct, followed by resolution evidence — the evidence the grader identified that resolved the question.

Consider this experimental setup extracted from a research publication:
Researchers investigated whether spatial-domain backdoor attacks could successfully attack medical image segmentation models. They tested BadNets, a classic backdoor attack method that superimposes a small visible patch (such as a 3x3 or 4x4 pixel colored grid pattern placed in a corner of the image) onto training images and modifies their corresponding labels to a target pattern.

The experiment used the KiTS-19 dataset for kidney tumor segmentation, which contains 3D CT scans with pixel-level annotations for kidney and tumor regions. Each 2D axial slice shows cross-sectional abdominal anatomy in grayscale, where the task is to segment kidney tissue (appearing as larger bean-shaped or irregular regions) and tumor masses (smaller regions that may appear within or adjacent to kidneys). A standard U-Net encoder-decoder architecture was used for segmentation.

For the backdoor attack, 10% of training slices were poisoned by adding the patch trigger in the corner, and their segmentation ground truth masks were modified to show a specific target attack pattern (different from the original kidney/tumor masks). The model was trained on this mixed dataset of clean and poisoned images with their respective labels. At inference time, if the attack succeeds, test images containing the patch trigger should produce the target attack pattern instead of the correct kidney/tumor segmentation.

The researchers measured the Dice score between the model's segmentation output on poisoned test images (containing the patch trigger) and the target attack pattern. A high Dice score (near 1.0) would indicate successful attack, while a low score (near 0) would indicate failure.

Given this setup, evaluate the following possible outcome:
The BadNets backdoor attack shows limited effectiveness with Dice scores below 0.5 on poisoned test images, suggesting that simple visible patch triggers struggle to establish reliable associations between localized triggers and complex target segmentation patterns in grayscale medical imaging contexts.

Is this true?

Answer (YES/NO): NO